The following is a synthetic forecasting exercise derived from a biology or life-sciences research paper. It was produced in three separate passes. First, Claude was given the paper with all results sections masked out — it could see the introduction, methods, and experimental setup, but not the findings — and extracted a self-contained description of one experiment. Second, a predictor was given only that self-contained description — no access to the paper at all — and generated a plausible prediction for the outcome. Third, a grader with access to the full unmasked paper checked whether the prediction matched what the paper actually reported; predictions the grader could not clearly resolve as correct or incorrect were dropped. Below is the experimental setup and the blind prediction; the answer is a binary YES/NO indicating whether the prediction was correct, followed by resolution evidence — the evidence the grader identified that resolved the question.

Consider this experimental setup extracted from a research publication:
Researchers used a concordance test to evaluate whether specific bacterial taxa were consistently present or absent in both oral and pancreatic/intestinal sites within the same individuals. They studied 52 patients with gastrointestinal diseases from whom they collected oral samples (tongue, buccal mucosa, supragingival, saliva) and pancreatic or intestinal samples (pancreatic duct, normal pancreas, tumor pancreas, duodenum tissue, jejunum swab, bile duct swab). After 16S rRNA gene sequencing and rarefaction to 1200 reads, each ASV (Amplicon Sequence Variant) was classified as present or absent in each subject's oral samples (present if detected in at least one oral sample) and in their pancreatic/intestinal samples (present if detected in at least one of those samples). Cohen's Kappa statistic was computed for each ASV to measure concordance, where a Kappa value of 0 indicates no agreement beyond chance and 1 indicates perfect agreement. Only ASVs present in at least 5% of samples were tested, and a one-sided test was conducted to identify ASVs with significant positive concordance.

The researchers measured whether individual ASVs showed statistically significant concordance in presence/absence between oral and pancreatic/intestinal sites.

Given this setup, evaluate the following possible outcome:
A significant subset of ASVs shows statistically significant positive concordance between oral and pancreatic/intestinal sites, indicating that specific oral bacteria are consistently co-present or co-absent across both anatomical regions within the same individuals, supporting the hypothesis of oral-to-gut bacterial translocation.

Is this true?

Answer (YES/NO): YES